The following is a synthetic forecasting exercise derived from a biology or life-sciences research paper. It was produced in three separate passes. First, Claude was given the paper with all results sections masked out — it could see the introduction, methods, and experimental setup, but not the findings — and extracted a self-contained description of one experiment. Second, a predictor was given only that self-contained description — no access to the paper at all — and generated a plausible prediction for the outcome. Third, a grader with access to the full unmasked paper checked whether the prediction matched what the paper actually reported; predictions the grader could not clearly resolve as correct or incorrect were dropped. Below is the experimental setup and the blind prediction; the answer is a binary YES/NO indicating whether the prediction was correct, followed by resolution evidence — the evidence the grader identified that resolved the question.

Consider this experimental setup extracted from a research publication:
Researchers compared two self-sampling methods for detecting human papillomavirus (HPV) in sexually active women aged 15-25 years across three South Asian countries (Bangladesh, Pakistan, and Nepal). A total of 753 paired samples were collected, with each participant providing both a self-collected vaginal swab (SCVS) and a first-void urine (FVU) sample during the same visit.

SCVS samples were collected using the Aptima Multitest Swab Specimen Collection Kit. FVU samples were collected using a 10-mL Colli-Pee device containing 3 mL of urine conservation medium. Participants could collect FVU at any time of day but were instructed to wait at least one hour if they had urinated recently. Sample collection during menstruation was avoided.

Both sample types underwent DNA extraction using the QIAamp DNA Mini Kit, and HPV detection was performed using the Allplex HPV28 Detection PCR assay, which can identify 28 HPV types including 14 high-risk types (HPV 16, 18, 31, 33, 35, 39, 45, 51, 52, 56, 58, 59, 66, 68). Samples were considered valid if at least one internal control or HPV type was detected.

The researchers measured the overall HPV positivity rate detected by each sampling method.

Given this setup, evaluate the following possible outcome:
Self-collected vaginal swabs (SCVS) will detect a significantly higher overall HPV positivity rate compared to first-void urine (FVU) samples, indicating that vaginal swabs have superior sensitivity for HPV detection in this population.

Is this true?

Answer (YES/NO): NO